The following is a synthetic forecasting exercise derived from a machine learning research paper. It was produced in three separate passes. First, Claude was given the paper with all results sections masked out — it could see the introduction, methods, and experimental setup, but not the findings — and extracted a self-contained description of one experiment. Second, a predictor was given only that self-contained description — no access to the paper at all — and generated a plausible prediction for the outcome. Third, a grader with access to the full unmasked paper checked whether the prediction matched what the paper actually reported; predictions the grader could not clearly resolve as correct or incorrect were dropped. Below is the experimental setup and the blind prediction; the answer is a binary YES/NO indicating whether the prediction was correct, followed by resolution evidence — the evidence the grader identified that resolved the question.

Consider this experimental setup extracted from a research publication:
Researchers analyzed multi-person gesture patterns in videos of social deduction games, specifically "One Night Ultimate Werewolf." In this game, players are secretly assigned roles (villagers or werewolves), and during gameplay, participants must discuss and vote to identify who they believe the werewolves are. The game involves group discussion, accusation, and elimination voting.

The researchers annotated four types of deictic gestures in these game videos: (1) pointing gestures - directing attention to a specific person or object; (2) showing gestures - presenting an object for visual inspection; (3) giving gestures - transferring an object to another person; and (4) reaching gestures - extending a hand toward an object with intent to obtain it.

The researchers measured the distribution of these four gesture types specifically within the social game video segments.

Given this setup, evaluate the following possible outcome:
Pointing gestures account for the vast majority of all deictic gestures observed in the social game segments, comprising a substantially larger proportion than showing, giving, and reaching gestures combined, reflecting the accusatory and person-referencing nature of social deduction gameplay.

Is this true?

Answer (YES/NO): YES